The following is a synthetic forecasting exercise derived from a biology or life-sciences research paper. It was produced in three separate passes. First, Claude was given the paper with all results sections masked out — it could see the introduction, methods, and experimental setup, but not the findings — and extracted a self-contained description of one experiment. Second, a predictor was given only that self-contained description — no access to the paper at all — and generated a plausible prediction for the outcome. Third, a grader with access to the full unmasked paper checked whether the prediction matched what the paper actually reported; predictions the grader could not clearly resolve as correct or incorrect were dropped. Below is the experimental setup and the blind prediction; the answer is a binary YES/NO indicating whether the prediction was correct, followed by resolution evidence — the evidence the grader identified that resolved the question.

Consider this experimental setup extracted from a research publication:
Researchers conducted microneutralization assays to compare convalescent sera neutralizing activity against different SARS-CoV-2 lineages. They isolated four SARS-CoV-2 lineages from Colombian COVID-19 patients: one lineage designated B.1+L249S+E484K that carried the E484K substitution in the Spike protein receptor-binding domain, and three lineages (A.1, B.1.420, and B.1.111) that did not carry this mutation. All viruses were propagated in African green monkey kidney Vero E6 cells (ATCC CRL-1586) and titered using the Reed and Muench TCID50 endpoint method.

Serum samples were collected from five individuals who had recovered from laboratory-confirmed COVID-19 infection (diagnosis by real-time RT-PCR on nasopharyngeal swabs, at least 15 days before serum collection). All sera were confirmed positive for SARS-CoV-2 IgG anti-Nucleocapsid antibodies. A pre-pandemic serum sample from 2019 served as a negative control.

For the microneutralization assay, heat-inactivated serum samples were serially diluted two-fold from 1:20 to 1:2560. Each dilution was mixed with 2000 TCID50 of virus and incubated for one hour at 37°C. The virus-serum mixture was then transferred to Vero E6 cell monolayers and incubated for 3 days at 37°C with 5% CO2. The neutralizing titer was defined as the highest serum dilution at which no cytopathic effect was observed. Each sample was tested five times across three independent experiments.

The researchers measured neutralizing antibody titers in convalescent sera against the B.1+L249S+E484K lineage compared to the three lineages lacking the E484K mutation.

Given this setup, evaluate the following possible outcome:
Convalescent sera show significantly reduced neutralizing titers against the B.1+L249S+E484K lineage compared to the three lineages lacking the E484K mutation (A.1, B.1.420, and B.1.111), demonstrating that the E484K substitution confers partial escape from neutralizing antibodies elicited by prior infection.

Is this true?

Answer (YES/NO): YES